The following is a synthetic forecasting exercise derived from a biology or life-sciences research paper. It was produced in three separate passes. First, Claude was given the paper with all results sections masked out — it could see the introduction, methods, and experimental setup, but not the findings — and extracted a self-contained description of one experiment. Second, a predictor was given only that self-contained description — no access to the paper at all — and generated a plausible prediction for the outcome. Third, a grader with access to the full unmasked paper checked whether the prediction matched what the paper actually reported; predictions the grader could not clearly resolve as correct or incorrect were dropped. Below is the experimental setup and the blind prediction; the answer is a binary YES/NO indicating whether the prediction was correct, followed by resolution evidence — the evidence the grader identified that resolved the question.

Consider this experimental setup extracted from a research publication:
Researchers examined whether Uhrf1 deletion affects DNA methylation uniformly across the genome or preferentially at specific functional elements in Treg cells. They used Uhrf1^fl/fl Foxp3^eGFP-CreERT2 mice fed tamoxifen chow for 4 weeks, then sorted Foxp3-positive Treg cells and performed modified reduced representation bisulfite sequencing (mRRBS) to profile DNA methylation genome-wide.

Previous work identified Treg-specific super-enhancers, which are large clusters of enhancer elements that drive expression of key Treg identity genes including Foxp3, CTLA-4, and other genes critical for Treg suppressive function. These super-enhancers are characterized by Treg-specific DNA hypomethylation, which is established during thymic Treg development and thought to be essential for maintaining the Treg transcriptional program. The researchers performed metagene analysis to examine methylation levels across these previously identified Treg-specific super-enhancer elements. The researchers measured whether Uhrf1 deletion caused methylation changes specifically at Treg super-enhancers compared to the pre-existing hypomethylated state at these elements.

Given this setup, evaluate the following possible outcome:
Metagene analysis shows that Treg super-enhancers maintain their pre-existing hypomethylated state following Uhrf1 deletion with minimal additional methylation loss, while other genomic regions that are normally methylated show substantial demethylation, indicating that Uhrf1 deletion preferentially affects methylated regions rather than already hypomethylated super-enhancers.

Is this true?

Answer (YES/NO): YES